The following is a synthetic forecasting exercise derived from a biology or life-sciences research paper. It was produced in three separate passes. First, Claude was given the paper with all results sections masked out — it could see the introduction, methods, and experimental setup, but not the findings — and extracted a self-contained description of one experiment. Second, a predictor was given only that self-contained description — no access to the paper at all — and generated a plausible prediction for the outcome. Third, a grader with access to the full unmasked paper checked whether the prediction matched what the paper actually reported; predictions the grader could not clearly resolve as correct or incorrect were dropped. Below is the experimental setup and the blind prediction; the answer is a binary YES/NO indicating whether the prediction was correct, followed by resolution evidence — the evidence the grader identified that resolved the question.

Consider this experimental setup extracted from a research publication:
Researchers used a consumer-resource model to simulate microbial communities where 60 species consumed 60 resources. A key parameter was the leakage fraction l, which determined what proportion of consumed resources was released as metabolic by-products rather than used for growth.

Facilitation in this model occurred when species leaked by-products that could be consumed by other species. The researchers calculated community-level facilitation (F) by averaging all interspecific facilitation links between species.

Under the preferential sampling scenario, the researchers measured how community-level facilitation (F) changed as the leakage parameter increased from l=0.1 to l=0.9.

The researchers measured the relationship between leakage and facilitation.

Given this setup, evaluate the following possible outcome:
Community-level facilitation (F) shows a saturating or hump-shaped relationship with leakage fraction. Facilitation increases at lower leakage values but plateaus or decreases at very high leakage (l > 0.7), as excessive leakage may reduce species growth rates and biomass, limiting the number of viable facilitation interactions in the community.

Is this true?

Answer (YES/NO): NO